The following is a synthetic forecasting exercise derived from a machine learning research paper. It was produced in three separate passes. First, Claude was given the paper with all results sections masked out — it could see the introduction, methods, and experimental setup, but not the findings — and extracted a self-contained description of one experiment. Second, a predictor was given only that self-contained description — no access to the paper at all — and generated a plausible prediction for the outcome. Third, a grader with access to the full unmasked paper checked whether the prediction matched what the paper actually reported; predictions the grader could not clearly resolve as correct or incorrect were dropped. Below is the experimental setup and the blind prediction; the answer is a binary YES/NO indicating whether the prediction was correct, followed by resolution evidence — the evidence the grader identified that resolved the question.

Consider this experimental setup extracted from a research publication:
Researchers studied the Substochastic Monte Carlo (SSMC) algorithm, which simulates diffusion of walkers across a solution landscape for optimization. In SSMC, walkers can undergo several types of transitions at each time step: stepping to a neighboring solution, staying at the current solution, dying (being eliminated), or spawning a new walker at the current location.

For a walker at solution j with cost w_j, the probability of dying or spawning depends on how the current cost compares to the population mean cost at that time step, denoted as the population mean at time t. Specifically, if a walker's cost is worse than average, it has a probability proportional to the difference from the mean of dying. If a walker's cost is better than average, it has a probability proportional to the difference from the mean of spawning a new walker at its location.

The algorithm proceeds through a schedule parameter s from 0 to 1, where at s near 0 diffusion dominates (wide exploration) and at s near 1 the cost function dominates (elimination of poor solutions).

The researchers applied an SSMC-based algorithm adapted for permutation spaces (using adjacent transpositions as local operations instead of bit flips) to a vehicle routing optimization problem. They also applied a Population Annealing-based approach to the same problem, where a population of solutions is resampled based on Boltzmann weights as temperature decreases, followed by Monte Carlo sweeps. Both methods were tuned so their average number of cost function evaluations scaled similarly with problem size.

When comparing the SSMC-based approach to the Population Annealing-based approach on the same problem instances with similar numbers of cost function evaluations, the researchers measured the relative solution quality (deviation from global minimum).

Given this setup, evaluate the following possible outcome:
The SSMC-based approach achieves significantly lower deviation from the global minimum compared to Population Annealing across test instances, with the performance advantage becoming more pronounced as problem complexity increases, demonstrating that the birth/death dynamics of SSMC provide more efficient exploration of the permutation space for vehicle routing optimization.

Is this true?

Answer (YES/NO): NO